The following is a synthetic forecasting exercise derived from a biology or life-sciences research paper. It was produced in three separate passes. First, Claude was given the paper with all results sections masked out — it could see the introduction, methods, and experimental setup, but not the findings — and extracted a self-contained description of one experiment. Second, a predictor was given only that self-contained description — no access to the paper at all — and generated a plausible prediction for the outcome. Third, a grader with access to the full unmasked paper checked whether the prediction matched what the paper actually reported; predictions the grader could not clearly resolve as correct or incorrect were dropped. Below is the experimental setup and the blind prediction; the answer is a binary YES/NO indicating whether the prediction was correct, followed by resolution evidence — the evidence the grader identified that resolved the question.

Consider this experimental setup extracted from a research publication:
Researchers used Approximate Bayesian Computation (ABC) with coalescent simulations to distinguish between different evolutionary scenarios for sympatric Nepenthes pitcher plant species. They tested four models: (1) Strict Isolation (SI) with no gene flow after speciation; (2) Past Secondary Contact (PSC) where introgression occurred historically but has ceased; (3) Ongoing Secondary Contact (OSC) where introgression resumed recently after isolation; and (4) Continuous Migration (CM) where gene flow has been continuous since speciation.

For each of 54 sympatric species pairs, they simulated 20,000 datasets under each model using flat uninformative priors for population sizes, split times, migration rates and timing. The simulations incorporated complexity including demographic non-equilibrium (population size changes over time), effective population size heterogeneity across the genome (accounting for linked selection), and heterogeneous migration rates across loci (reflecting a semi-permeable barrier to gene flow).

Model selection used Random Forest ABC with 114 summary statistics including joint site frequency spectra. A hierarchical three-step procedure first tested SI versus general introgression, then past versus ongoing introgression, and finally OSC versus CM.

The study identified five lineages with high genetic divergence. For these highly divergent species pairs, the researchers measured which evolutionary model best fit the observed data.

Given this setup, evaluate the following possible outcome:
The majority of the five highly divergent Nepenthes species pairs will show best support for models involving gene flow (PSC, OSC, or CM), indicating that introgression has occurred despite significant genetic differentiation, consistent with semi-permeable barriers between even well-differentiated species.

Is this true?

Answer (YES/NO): YES